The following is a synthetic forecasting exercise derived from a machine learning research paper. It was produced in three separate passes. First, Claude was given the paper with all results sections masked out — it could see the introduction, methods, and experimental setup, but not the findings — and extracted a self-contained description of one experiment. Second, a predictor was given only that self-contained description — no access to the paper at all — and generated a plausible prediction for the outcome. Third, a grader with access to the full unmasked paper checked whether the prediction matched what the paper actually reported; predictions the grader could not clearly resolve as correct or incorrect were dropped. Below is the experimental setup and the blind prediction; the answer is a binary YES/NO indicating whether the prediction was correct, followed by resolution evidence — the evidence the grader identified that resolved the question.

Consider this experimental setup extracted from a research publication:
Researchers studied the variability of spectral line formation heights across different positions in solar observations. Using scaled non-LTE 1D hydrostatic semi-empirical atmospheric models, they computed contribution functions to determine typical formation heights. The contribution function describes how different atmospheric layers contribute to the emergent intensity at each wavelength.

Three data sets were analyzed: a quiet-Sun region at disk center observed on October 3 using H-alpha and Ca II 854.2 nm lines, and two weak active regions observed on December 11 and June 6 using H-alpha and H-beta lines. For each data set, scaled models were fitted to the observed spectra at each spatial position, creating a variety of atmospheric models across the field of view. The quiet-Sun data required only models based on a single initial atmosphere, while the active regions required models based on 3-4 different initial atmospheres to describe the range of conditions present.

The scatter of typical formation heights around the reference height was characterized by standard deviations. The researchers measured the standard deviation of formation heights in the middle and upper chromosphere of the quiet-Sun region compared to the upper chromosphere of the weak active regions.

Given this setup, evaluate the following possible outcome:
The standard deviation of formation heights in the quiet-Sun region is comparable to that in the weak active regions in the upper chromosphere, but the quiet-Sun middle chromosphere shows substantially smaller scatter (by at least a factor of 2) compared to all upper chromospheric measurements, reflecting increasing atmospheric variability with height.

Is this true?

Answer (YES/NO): NO